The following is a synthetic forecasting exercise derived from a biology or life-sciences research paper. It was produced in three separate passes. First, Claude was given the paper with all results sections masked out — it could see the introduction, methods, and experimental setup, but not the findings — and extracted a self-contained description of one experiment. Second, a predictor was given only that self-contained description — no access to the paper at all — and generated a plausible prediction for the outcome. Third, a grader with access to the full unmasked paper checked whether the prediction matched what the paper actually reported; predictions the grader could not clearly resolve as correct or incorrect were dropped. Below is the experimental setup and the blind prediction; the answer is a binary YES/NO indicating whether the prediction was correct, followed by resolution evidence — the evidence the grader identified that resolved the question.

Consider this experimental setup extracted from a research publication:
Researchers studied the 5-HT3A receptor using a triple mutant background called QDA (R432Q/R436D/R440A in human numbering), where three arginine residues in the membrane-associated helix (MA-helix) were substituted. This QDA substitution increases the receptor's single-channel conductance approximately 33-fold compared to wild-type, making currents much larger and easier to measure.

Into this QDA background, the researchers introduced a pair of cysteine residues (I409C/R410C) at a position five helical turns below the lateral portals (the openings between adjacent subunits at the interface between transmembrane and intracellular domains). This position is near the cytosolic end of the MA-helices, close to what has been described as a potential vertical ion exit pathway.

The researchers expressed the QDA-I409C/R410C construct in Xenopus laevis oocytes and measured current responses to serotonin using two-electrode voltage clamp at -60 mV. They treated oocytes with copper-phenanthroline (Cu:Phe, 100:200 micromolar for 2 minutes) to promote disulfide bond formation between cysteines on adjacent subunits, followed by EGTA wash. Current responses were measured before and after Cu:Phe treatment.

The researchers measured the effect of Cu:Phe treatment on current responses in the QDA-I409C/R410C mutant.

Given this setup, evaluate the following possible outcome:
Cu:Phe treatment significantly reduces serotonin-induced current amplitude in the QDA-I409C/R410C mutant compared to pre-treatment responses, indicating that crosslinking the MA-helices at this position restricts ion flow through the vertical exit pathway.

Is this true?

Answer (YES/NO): NO